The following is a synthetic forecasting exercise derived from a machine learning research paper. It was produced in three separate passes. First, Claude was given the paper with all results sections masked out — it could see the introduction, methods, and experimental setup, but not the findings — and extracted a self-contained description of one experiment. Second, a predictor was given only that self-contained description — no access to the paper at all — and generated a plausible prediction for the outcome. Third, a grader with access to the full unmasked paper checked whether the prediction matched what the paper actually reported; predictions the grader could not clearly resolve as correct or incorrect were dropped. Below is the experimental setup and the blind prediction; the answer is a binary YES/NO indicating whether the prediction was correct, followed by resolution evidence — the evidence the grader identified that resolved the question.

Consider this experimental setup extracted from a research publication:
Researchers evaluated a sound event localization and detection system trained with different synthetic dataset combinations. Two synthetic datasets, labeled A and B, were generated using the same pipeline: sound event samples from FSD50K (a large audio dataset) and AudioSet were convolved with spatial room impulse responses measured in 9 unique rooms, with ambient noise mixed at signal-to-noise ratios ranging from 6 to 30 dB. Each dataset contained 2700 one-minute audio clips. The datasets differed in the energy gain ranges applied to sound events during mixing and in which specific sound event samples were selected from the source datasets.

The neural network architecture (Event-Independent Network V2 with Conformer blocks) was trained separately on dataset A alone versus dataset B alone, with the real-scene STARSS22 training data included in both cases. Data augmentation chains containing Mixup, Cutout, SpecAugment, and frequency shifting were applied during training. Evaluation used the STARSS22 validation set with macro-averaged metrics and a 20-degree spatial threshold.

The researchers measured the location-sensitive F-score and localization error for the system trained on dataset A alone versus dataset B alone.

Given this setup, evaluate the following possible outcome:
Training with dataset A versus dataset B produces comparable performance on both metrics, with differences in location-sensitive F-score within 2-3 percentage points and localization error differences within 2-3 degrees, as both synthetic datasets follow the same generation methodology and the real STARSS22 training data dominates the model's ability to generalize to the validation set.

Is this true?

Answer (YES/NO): YES